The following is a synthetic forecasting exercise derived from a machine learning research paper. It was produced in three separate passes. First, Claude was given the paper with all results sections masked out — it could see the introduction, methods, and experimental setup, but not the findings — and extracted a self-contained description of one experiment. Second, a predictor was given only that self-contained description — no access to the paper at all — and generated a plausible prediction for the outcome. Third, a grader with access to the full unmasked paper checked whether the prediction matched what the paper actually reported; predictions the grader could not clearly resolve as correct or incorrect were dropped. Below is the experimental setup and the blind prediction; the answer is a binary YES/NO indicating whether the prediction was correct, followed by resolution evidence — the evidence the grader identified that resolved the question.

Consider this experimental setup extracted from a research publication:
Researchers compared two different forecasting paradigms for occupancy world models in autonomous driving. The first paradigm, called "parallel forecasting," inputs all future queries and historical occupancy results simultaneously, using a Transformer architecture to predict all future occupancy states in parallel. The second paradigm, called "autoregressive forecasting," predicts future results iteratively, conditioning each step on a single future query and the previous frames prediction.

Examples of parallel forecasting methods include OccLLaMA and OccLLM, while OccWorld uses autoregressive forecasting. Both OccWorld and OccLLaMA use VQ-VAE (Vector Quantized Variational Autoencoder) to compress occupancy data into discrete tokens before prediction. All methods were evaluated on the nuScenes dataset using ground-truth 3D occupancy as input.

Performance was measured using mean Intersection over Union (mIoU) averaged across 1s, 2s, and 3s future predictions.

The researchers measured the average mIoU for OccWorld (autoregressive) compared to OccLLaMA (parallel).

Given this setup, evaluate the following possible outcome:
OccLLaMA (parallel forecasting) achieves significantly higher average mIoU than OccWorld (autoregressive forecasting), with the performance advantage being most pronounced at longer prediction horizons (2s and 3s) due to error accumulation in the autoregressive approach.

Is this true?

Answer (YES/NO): NO